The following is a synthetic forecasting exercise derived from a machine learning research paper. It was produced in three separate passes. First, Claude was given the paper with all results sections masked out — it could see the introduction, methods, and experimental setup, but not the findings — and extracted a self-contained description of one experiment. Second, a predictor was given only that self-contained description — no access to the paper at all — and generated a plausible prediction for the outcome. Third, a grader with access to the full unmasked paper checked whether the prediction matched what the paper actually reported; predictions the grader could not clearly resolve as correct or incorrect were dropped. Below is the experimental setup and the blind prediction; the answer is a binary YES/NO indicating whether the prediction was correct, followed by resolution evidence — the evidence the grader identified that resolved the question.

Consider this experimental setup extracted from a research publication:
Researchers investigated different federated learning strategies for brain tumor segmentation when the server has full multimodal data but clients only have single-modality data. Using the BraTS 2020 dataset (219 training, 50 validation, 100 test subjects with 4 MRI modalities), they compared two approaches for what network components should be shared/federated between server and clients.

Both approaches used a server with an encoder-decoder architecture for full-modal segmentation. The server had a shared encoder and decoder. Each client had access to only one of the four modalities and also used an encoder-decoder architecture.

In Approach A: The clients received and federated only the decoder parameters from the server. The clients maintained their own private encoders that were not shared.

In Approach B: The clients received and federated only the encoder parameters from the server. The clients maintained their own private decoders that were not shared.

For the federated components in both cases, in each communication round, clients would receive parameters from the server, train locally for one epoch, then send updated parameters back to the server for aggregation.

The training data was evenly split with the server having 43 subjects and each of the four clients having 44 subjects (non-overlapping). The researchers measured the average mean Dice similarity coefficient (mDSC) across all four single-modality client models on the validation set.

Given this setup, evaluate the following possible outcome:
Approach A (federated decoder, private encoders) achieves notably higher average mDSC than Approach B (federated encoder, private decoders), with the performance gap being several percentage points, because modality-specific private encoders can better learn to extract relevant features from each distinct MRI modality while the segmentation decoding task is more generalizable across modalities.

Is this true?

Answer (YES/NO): NO